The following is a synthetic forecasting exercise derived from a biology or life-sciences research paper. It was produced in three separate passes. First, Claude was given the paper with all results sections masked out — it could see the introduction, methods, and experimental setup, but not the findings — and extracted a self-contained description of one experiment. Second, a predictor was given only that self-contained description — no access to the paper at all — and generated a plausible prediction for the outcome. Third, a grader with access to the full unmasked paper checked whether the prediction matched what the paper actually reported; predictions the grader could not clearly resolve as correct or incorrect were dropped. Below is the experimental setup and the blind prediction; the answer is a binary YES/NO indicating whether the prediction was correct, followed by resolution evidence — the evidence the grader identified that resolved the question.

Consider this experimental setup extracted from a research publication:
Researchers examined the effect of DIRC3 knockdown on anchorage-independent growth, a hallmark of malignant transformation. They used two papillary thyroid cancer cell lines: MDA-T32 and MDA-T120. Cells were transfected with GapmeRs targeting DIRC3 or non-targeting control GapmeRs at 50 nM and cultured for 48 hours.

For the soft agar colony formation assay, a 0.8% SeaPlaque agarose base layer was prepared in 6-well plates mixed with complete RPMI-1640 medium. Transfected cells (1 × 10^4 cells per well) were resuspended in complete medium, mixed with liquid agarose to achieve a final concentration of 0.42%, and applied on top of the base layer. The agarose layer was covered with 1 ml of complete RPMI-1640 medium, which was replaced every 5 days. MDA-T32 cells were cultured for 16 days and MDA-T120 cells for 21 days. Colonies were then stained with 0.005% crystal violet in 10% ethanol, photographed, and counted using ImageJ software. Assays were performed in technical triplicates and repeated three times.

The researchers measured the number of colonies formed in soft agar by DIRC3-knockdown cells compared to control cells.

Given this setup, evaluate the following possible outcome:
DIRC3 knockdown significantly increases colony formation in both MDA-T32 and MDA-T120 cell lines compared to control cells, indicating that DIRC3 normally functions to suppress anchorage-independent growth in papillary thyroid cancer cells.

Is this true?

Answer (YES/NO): NO